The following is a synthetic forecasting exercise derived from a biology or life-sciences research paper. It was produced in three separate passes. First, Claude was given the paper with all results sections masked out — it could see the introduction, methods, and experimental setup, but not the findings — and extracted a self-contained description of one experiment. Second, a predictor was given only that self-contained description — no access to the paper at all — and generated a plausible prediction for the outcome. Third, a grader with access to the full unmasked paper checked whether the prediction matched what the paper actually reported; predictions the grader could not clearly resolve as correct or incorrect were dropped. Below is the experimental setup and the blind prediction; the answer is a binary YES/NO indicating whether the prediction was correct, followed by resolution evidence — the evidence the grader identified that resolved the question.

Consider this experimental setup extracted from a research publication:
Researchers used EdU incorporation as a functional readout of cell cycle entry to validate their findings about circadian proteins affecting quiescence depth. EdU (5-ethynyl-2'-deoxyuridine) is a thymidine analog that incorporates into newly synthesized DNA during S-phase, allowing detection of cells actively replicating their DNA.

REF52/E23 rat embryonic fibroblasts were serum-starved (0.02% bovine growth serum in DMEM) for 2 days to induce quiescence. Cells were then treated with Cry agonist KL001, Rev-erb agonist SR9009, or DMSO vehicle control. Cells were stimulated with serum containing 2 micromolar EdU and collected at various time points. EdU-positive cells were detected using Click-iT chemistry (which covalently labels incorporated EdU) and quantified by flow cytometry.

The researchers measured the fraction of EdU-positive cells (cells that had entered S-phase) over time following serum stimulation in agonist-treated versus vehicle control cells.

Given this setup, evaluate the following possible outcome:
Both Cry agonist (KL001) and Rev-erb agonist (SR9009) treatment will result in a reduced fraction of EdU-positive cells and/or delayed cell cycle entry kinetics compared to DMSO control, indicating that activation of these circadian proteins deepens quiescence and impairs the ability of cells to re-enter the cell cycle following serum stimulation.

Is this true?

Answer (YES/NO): YES